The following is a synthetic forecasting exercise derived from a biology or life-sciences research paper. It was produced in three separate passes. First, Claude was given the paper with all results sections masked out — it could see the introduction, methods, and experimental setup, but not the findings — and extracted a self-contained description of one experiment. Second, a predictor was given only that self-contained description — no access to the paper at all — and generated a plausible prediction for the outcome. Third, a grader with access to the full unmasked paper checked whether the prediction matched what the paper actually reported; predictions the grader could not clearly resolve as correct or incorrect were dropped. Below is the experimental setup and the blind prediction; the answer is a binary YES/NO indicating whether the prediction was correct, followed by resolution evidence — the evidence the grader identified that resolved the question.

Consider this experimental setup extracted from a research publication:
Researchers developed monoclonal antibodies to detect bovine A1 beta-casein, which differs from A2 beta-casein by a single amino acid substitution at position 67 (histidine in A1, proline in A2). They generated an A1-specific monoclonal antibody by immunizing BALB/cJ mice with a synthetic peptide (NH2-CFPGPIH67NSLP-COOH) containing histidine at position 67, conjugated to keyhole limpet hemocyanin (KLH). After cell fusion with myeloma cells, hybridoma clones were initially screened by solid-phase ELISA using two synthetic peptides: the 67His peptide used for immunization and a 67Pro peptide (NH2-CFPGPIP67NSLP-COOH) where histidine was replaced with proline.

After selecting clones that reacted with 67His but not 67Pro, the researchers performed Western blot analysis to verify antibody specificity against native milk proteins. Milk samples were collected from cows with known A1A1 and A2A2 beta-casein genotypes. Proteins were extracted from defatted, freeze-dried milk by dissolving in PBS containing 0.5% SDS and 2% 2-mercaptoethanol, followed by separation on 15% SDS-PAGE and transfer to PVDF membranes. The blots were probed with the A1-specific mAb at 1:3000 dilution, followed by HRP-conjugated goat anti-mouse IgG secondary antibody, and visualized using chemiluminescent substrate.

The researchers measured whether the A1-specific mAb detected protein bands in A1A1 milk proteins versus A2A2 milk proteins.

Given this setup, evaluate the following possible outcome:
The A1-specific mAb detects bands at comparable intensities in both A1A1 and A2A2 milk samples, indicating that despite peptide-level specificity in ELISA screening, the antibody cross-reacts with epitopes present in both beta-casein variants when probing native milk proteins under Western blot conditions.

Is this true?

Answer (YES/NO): NO